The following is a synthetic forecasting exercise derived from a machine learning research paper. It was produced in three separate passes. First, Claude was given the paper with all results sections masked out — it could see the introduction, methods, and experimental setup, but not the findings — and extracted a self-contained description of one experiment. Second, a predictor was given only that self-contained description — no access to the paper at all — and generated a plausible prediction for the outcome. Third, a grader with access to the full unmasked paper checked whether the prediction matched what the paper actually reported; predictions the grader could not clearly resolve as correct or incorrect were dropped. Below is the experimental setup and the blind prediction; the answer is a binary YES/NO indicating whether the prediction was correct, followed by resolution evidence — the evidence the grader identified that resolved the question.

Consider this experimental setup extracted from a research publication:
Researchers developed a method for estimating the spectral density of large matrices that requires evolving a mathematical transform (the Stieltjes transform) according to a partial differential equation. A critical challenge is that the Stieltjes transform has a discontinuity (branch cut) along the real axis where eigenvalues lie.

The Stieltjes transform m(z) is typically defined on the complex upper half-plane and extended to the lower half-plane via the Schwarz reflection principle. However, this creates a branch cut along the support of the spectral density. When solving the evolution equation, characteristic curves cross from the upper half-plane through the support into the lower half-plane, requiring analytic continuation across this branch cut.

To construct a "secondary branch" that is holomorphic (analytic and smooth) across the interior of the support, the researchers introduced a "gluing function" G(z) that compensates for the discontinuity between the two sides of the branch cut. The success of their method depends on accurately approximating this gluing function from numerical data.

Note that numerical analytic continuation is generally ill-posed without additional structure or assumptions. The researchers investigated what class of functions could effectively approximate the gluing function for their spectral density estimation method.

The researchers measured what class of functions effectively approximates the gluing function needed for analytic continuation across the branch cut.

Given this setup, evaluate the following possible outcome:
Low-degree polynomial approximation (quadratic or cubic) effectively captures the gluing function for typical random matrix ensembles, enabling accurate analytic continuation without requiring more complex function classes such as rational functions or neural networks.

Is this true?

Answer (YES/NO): NO